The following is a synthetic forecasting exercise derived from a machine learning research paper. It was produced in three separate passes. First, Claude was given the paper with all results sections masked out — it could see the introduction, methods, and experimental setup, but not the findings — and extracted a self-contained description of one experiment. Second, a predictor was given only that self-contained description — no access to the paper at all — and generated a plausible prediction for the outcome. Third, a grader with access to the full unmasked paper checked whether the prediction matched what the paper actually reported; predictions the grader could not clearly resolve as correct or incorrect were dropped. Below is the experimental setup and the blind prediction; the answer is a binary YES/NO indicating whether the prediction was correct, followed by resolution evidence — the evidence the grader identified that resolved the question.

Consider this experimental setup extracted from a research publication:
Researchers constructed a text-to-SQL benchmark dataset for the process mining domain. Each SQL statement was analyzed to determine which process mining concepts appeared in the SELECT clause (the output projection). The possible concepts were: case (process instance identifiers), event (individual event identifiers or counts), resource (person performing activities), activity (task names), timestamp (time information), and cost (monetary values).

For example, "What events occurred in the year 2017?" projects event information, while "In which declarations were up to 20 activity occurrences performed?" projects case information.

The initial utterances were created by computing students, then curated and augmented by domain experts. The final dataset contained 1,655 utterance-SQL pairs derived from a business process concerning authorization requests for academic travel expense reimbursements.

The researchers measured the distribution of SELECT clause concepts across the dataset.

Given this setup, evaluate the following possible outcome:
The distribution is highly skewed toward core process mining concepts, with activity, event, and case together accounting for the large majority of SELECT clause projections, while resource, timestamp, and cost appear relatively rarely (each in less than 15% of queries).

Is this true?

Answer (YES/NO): NO